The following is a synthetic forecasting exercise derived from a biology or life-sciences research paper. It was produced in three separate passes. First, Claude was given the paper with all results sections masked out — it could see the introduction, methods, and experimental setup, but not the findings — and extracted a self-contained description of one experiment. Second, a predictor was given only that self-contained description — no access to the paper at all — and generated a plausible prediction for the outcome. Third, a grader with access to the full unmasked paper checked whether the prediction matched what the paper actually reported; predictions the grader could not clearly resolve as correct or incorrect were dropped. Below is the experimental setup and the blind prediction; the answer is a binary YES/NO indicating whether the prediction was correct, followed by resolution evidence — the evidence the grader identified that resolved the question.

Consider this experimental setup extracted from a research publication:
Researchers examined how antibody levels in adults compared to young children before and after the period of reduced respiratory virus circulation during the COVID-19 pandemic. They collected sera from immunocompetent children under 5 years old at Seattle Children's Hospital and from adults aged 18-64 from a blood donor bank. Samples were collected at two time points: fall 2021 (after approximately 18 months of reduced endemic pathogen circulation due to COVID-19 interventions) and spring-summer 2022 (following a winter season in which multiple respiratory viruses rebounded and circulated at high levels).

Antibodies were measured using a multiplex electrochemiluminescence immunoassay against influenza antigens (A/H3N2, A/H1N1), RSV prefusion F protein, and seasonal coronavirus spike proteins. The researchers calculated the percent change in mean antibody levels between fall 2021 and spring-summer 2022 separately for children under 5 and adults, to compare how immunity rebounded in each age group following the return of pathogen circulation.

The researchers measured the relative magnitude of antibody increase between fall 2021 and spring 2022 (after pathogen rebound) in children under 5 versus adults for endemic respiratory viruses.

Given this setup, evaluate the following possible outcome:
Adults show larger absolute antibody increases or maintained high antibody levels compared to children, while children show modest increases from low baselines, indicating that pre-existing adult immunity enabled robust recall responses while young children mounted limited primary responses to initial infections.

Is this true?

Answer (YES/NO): NO